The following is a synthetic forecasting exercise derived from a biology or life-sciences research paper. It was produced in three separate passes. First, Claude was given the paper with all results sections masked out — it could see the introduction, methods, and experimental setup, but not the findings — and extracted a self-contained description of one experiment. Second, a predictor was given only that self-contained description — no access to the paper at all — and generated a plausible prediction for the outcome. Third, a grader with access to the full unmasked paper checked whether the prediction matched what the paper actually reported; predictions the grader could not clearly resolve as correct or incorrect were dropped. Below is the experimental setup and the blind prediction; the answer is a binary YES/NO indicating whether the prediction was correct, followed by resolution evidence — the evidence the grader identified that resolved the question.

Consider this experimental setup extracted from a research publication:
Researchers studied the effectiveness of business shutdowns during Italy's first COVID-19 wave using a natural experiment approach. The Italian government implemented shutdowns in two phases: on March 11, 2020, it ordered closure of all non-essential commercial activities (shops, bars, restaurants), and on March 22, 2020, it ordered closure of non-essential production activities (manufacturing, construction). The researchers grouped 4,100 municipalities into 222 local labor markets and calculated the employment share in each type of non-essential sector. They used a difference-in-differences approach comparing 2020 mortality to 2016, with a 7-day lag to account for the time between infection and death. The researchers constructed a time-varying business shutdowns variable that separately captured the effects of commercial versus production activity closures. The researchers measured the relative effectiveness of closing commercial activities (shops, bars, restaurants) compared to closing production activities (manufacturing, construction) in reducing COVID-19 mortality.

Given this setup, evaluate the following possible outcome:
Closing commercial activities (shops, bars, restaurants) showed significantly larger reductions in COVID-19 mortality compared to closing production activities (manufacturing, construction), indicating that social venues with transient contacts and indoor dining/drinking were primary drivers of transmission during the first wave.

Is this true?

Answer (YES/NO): YES